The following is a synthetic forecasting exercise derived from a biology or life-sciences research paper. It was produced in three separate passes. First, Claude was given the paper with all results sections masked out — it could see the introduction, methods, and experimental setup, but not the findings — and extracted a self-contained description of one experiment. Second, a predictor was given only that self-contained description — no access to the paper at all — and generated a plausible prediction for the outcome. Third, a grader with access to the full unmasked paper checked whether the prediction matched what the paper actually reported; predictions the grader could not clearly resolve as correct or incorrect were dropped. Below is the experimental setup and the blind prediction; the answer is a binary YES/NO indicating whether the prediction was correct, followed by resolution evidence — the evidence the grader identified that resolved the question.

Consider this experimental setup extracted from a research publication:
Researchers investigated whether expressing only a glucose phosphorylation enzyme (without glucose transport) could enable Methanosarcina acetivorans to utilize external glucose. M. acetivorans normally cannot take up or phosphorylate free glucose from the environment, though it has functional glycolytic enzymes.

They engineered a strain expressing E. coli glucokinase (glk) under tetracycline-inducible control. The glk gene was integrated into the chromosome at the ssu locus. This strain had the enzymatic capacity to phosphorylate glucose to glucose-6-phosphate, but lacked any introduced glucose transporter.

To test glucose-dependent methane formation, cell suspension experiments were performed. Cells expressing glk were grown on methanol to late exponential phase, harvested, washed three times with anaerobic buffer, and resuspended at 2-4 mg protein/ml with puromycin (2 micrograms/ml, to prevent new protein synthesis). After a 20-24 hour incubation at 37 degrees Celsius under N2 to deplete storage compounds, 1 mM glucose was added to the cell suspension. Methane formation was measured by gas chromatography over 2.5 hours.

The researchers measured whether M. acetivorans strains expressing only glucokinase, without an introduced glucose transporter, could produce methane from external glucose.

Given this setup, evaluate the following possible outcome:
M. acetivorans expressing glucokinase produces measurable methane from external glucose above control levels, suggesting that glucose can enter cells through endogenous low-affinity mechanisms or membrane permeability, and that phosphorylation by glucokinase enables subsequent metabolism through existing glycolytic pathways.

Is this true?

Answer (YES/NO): NO